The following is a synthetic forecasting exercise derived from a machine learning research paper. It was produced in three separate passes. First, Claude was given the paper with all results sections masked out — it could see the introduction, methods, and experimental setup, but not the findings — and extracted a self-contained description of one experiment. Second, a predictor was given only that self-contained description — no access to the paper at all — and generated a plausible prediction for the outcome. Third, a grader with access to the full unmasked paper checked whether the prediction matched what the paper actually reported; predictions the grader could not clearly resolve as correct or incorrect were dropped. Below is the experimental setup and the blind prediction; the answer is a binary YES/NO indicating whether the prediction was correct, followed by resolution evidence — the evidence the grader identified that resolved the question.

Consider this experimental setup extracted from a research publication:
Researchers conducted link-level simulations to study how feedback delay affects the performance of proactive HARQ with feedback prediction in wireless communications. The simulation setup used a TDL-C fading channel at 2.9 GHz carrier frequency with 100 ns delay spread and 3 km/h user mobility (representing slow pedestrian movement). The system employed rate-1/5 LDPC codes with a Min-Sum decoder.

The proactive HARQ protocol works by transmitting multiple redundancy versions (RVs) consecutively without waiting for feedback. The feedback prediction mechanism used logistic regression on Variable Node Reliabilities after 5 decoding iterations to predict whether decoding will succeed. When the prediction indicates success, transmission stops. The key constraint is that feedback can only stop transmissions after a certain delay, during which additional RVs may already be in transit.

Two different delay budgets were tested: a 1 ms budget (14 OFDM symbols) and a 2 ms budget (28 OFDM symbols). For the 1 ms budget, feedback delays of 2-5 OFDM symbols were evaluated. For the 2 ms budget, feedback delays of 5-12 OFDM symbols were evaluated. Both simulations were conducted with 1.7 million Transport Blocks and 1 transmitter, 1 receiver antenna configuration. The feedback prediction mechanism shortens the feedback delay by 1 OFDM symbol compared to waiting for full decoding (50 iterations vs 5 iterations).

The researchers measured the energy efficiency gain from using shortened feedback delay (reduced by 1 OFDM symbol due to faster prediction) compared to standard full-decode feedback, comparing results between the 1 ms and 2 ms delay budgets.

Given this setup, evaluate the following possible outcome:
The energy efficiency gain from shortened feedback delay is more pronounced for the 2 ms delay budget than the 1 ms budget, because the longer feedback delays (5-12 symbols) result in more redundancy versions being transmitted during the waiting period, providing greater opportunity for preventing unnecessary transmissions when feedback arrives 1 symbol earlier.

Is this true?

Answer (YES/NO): NO